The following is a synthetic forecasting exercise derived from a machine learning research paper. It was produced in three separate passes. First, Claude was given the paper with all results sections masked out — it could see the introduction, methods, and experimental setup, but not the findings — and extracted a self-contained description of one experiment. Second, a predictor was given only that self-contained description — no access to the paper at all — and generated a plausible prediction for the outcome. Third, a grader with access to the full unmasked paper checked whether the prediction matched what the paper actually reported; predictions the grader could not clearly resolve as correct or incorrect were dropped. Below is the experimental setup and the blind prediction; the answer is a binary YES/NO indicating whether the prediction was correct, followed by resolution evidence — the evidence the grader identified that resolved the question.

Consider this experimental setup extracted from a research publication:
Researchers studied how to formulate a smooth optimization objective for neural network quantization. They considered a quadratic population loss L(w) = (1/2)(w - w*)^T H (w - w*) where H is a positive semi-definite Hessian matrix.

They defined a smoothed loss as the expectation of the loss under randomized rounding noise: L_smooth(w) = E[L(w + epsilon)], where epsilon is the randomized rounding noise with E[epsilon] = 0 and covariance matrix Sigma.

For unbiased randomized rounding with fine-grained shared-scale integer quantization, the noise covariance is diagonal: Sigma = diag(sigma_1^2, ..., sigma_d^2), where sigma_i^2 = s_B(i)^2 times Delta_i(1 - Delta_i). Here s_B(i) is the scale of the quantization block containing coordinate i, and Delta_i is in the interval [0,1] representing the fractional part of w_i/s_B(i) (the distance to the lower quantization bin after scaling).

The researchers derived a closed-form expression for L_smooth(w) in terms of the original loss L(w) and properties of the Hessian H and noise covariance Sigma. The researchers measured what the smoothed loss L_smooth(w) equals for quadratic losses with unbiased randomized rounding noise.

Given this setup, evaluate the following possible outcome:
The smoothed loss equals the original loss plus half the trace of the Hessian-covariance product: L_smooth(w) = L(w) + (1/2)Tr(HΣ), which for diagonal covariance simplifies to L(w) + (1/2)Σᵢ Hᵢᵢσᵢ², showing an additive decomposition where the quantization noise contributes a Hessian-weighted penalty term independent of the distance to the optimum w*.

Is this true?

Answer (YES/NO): YES